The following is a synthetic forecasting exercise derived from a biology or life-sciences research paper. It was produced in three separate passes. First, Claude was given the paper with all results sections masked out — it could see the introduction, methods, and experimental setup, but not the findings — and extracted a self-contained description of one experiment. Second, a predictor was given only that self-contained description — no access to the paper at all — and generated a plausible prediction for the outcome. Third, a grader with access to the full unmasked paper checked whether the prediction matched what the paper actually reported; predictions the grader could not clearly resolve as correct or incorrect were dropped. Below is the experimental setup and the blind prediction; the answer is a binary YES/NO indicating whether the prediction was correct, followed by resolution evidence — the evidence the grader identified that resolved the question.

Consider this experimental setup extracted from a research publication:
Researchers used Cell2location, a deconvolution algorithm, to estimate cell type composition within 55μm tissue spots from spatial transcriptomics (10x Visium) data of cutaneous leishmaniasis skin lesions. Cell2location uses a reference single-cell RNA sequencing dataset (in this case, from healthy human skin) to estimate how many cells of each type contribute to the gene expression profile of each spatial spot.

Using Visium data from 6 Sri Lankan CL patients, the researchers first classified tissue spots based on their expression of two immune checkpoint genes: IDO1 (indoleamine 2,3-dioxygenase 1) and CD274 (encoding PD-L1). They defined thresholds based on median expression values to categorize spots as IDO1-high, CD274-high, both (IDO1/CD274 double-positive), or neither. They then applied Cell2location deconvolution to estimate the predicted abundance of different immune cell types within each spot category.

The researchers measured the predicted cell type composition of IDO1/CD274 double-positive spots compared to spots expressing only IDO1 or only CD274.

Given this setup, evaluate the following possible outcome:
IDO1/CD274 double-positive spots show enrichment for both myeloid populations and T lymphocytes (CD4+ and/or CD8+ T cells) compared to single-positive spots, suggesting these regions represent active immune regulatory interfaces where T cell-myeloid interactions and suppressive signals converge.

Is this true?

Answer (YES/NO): NO